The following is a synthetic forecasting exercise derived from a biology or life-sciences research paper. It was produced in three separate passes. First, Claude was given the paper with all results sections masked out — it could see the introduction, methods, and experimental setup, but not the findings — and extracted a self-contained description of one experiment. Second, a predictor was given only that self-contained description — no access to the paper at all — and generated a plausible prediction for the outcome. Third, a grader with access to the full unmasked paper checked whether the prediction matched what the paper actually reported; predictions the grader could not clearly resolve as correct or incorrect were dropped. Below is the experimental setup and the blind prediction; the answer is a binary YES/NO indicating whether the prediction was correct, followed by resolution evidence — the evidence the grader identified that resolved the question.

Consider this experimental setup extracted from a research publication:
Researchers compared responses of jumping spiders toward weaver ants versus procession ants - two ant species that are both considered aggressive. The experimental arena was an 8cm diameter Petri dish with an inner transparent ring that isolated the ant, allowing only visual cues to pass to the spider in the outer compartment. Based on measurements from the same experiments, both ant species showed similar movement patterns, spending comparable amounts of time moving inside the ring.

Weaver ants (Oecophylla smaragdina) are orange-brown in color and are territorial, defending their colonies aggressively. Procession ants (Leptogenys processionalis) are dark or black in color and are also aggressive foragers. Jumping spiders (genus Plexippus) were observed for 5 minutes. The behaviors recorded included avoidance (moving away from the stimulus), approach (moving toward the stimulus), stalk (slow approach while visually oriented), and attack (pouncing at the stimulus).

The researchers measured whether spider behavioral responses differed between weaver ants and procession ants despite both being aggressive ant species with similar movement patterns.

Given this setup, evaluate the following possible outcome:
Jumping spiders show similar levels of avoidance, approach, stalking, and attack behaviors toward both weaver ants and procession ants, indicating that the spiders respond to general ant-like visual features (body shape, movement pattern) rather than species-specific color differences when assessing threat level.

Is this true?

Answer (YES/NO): NO